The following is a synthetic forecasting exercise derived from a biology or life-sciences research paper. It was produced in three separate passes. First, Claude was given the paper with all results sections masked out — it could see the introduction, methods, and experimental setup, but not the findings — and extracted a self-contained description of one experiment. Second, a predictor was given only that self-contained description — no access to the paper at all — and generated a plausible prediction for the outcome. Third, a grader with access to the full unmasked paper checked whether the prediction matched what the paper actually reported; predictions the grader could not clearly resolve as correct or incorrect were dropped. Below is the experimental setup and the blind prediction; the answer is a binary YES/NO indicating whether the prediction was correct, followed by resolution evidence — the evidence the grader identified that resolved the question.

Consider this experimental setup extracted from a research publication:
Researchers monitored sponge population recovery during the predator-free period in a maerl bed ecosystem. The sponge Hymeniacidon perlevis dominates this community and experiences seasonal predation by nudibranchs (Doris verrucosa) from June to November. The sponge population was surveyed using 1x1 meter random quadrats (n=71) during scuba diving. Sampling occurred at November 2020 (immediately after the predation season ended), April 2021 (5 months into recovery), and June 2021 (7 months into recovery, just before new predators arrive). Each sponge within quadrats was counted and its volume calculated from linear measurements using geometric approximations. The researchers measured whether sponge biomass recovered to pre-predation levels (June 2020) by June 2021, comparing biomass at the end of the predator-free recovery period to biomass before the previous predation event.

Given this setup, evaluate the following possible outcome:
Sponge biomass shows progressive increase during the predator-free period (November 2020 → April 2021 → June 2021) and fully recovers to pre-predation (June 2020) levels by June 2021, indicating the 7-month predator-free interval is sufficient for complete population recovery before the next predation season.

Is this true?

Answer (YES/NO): NO